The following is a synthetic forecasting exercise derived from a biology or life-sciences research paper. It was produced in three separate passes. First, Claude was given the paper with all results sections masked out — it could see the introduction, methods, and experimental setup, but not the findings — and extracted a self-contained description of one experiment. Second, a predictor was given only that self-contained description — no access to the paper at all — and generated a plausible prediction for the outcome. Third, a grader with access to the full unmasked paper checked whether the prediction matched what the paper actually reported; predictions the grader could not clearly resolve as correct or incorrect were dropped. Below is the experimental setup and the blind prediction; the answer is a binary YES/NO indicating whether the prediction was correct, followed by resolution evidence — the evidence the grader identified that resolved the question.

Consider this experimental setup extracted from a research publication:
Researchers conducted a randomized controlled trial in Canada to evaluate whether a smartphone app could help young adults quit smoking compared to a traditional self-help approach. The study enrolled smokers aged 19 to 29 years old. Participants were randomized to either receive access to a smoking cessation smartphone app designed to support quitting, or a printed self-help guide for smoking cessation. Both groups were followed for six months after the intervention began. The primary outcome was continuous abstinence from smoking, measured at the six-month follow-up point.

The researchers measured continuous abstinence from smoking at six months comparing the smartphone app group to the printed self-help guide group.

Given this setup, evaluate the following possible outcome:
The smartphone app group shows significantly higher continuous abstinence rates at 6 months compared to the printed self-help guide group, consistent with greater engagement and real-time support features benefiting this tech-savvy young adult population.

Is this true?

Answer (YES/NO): NO